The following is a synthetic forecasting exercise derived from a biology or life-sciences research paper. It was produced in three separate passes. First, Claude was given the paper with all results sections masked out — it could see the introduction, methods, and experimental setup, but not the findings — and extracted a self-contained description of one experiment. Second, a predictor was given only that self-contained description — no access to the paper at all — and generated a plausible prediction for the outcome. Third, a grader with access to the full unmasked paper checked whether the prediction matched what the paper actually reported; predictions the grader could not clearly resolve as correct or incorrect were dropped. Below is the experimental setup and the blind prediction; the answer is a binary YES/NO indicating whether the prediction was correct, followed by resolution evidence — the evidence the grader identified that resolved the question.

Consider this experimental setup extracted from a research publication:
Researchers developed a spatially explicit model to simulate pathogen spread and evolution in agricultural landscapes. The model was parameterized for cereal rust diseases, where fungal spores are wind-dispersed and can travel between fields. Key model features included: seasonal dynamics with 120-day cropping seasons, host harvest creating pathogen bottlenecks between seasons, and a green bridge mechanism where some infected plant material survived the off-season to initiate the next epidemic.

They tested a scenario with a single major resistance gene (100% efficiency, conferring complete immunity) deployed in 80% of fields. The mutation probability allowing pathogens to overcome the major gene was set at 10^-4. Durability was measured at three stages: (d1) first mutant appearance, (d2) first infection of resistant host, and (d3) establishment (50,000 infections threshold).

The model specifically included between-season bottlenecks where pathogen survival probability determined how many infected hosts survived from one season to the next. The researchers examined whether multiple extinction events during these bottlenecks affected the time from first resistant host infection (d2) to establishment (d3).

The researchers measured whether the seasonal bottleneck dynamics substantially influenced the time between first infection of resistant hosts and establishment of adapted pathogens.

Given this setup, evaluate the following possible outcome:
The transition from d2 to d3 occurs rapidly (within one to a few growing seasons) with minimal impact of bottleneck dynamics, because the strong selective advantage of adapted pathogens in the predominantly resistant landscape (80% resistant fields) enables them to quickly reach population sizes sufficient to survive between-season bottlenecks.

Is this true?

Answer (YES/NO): YES